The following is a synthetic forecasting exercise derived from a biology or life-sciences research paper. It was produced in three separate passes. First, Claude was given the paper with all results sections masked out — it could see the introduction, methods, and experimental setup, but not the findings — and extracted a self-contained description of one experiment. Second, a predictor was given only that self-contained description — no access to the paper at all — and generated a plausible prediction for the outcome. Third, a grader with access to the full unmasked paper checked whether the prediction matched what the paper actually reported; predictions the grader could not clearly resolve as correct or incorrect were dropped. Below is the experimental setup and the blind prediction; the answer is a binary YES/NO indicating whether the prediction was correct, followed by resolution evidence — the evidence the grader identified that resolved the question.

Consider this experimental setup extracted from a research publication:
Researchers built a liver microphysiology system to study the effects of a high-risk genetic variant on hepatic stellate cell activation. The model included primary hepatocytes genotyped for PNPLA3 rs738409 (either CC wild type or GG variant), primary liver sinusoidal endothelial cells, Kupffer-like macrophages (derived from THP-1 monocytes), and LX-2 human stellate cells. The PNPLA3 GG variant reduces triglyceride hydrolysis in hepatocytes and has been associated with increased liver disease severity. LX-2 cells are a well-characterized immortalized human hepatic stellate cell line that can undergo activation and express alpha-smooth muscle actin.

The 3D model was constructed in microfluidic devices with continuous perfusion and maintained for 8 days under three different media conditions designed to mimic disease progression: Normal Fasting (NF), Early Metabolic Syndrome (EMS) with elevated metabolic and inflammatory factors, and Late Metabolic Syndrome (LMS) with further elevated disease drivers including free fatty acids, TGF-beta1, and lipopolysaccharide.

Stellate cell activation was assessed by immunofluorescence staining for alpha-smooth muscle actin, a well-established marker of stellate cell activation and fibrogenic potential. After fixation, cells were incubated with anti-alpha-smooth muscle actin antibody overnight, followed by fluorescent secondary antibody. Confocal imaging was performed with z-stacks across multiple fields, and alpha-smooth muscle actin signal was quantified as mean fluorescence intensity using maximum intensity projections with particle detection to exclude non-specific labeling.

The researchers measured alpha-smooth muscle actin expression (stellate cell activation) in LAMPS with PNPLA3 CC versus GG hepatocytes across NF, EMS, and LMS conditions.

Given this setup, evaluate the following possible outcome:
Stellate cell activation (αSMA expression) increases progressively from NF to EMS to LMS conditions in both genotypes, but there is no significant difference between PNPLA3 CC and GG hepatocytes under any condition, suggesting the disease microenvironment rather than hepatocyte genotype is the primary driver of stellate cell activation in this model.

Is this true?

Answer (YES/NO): NO